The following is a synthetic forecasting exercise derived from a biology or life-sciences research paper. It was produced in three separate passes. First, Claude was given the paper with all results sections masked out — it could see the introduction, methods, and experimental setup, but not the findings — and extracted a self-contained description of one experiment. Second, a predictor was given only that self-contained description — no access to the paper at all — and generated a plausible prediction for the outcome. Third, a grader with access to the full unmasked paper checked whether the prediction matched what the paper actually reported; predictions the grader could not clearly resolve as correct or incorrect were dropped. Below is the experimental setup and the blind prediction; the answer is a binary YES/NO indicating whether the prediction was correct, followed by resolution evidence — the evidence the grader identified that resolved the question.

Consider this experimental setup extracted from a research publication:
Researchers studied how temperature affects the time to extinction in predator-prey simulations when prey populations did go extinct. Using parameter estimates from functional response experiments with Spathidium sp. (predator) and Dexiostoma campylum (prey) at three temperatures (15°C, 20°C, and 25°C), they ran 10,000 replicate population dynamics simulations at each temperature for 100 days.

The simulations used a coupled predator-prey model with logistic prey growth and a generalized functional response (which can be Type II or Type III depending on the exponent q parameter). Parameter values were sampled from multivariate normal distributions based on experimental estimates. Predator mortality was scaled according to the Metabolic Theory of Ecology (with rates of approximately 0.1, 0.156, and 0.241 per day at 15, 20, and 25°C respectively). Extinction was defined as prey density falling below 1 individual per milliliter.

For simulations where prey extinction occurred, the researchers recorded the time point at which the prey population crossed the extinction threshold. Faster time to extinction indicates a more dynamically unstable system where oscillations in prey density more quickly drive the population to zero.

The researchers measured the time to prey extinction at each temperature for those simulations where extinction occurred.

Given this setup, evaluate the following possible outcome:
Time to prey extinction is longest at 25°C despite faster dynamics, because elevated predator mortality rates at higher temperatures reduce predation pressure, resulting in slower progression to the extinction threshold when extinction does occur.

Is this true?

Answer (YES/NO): NO